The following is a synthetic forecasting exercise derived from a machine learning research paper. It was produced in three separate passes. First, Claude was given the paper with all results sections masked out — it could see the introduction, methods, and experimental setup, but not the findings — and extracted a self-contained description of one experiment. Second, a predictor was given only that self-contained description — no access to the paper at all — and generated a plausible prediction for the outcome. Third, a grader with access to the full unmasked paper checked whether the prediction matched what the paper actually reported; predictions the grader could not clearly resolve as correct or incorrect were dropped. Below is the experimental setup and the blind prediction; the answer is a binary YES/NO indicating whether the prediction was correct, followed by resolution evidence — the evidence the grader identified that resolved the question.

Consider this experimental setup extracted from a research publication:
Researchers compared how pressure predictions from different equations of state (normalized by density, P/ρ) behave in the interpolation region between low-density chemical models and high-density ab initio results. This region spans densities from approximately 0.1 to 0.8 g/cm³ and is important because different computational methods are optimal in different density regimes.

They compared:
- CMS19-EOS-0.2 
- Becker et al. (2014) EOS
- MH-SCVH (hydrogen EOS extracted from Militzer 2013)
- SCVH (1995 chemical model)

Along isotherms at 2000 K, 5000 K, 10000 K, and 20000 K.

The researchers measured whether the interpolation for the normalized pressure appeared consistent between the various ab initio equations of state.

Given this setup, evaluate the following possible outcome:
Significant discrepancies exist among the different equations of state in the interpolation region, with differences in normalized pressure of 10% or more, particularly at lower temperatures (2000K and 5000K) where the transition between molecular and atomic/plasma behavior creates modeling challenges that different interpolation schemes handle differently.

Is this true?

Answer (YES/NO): NO